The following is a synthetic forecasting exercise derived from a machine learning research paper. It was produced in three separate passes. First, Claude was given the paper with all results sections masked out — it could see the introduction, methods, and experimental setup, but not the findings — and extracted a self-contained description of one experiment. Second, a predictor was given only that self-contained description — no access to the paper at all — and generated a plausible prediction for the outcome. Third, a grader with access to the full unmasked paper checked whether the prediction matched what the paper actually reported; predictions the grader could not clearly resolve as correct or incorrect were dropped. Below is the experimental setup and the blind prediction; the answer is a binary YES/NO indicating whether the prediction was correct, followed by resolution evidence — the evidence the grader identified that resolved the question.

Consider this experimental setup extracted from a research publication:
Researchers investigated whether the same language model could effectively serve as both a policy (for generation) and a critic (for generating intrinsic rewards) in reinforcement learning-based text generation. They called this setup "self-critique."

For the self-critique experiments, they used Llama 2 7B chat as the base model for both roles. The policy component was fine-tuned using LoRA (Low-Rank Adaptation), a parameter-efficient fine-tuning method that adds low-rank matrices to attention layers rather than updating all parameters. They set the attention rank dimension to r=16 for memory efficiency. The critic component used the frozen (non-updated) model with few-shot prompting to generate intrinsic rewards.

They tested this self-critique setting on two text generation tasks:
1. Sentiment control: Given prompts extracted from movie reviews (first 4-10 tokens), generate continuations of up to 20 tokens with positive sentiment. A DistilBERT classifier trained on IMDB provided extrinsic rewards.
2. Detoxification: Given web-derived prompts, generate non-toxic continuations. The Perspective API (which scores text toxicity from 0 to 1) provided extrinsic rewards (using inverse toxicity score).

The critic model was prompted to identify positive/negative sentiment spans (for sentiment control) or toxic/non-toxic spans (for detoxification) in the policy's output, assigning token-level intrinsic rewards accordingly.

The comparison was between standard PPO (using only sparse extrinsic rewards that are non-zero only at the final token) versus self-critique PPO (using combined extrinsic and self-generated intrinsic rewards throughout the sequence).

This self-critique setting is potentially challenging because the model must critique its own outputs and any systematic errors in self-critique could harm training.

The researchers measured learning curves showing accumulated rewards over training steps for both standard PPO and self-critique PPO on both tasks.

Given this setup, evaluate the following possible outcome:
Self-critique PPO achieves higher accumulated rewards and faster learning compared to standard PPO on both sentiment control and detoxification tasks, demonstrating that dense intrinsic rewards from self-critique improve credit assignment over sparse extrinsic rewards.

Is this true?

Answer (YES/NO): YES